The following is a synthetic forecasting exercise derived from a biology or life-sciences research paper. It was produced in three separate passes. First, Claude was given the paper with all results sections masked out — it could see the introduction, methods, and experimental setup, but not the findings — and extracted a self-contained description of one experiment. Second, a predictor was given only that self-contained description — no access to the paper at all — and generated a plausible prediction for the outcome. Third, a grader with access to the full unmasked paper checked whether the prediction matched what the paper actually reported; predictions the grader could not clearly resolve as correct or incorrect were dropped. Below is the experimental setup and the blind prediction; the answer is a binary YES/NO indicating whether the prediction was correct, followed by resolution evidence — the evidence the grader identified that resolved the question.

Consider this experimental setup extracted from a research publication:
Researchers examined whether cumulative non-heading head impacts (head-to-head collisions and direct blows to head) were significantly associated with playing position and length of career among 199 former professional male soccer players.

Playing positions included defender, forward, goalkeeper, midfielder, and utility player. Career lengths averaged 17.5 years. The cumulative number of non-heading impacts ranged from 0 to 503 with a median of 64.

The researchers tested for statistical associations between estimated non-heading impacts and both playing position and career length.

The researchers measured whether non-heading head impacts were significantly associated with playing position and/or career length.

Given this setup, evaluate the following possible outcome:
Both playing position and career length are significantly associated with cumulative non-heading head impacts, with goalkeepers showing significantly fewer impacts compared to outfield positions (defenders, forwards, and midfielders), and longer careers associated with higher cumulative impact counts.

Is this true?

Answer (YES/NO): NO